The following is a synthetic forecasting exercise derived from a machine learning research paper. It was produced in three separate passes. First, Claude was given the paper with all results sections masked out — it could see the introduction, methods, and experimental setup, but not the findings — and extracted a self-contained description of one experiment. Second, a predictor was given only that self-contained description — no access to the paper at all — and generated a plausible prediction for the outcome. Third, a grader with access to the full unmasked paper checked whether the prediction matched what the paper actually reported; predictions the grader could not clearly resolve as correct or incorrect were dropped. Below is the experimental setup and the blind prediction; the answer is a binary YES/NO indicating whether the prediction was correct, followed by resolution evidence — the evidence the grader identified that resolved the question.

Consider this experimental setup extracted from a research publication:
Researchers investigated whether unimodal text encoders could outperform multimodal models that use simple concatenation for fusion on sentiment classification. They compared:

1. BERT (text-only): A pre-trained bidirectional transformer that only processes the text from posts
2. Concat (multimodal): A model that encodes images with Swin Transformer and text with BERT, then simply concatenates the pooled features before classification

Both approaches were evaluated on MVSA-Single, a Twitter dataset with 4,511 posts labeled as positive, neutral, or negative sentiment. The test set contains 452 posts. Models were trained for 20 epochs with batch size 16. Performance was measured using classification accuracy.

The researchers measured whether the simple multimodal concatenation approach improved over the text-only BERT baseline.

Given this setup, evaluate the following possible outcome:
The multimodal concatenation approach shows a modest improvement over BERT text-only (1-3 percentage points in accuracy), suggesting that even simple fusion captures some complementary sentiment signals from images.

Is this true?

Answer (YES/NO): YES